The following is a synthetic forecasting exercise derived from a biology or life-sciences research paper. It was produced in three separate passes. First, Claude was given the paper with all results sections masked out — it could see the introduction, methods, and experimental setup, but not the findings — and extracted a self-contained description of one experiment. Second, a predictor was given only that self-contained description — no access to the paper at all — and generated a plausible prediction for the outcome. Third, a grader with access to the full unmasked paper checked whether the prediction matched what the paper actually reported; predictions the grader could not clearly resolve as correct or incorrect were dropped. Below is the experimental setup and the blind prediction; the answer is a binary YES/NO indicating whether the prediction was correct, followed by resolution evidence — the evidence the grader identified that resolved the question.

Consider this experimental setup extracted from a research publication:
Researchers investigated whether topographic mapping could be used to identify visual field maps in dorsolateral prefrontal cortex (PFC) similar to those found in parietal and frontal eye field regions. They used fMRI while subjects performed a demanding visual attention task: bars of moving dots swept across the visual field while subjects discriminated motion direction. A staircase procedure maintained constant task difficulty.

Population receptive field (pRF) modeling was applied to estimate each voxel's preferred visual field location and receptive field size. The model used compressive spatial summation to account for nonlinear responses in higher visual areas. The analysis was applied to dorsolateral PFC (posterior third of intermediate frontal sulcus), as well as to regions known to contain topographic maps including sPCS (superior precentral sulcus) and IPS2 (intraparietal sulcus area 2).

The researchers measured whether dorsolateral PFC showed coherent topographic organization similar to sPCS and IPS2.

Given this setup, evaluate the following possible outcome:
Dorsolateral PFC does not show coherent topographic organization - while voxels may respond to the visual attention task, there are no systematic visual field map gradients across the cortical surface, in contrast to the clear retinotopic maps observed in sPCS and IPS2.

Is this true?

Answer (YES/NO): YES